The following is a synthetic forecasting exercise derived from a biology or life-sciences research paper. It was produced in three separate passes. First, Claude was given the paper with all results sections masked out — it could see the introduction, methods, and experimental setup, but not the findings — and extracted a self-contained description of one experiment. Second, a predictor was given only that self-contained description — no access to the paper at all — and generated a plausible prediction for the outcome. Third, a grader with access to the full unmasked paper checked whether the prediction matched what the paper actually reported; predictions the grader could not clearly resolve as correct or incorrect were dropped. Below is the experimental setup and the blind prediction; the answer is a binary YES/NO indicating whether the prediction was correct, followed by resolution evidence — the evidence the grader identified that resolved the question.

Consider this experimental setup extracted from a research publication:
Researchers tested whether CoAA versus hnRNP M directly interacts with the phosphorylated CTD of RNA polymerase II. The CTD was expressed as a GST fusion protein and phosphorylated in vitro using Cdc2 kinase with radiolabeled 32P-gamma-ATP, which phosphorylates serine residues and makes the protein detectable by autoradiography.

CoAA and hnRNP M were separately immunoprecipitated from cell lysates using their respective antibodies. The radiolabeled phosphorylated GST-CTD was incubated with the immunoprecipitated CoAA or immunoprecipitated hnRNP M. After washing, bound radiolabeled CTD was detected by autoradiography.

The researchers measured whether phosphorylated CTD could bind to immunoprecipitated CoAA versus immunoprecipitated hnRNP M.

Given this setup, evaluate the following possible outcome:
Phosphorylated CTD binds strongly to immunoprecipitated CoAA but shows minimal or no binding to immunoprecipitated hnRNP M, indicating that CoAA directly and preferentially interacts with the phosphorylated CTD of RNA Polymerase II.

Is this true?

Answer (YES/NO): YES